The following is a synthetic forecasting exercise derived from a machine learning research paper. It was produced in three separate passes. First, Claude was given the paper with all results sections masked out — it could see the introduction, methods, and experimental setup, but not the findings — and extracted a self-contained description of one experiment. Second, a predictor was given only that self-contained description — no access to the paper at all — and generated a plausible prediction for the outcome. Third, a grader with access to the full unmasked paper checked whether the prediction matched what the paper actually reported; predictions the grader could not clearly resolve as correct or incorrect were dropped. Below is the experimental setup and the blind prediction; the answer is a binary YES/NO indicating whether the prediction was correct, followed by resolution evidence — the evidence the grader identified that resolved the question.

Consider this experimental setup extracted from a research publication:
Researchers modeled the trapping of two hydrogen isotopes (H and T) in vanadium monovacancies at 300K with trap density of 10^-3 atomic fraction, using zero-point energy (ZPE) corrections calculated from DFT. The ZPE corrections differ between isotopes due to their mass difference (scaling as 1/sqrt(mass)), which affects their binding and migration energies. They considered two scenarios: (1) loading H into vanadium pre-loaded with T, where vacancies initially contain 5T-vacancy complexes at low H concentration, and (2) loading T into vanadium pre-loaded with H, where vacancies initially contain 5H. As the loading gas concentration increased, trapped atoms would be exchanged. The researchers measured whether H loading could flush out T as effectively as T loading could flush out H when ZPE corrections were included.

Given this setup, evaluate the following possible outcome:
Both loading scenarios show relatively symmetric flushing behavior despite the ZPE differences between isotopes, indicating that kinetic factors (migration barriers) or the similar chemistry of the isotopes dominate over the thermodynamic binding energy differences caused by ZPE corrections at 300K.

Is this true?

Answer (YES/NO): NO